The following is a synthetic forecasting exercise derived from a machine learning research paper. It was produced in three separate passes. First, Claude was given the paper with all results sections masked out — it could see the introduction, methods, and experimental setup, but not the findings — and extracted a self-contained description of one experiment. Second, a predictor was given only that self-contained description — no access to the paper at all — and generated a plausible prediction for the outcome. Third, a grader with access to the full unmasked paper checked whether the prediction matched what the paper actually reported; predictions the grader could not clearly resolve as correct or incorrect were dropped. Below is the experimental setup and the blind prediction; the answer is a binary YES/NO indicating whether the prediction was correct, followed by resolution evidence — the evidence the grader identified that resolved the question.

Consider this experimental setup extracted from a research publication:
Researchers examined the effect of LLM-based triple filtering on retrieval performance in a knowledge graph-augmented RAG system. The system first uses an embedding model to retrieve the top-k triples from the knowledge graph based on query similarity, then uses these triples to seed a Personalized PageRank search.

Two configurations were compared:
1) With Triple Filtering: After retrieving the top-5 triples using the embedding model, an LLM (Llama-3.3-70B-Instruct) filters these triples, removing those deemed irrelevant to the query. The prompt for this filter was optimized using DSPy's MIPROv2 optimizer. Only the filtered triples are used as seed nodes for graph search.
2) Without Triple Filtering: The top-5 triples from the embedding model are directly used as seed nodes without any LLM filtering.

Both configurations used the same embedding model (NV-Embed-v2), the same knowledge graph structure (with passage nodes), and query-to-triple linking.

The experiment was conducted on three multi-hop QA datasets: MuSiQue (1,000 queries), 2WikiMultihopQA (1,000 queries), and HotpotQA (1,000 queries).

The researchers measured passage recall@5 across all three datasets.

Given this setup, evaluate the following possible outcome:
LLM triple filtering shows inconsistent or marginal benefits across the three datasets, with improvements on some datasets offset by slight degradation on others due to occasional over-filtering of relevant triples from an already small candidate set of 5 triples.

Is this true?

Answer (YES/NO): YES